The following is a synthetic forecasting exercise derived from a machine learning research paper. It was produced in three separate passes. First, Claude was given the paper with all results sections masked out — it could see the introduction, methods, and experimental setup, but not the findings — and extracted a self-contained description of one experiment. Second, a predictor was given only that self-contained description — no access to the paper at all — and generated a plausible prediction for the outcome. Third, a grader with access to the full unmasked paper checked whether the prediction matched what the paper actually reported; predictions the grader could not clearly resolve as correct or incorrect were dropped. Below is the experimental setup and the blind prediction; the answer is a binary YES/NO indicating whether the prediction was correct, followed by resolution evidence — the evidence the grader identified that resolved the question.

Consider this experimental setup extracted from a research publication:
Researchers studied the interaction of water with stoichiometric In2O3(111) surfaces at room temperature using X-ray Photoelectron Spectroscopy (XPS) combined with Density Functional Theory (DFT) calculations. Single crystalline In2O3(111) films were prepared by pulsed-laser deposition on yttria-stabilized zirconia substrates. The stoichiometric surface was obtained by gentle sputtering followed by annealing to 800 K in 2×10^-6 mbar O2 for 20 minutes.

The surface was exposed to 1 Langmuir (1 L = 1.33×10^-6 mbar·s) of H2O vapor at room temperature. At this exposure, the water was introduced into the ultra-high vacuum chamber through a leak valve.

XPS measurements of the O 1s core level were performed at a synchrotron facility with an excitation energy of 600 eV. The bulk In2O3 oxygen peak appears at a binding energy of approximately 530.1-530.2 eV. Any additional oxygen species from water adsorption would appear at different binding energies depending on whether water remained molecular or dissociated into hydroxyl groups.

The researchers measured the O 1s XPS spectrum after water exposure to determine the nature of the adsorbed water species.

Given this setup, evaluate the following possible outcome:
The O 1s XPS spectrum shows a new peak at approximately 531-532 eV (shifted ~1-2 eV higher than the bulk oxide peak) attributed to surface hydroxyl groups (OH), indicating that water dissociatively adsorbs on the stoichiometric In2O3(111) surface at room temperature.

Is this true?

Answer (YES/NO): YES